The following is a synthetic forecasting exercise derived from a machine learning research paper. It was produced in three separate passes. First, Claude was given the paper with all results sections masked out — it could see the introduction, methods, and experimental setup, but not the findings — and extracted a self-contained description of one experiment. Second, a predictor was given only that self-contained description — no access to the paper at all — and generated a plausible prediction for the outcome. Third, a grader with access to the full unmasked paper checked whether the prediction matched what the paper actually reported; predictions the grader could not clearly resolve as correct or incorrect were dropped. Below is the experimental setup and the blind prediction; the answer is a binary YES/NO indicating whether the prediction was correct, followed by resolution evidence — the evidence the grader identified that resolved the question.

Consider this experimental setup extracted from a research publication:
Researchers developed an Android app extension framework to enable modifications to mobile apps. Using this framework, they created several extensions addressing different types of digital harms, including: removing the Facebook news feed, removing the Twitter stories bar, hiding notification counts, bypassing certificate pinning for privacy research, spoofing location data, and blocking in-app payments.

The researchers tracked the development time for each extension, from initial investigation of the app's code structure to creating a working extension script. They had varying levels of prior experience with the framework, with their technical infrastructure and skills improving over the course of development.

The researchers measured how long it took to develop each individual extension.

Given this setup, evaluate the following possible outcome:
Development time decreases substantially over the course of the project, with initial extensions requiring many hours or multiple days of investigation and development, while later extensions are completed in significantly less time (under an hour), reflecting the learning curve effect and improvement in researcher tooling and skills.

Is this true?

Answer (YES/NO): NO